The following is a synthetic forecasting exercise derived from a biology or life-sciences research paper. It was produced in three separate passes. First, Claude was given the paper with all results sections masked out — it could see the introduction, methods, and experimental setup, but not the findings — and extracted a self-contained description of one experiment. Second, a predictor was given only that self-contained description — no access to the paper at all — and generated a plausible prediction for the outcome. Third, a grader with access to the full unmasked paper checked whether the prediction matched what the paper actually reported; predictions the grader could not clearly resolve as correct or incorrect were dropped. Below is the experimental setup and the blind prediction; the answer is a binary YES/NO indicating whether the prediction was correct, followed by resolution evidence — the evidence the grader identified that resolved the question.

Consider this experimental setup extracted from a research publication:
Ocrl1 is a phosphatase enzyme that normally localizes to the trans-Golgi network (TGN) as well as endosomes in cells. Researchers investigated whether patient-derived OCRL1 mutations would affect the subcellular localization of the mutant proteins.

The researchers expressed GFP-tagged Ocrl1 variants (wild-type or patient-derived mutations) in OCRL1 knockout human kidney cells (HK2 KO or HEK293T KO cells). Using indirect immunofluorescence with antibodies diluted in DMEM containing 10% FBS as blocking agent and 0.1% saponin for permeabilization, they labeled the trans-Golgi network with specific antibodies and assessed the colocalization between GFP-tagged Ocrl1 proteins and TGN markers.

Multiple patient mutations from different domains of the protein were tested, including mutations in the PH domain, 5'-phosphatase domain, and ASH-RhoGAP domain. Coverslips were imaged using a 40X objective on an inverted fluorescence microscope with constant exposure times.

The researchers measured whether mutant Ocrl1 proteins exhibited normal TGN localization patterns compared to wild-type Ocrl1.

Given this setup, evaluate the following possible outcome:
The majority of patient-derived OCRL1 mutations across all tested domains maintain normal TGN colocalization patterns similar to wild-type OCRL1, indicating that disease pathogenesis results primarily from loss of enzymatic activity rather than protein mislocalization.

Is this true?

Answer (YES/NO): NO